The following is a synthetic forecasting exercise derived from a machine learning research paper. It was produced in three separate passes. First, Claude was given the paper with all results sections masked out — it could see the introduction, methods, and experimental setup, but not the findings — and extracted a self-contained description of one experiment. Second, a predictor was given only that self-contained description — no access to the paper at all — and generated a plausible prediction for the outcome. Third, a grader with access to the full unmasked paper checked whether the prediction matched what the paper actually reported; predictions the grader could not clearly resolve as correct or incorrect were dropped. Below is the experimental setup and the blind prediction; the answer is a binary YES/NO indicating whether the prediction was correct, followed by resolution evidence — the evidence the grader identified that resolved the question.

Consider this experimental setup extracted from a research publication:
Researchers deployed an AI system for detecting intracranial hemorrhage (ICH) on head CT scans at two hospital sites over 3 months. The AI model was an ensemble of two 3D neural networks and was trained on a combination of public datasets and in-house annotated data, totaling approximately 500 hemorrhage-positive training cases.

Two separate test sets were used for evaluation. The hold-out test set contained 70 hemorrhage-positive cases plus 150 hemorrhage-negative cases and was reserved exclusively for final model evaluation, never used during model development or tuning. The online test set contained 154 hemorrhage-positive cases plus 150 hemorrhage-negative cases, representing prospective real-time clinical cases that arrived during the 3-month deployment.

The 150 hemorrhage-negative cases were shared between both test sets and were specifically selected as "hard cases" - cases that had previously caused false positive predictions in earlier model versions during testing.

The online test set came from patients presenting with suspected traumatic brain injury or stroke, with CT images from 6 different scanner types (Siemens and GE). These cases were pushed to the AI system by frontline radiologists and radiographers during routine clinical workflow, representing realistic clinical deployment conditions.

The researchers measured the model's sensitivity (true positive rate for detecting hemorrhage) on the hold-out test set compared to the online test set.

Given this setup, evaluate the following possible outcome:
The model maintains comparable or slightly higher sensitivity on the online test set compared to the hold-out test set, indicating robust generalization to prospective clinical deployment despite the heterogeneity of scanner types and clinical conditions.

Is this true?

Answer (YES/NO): NO